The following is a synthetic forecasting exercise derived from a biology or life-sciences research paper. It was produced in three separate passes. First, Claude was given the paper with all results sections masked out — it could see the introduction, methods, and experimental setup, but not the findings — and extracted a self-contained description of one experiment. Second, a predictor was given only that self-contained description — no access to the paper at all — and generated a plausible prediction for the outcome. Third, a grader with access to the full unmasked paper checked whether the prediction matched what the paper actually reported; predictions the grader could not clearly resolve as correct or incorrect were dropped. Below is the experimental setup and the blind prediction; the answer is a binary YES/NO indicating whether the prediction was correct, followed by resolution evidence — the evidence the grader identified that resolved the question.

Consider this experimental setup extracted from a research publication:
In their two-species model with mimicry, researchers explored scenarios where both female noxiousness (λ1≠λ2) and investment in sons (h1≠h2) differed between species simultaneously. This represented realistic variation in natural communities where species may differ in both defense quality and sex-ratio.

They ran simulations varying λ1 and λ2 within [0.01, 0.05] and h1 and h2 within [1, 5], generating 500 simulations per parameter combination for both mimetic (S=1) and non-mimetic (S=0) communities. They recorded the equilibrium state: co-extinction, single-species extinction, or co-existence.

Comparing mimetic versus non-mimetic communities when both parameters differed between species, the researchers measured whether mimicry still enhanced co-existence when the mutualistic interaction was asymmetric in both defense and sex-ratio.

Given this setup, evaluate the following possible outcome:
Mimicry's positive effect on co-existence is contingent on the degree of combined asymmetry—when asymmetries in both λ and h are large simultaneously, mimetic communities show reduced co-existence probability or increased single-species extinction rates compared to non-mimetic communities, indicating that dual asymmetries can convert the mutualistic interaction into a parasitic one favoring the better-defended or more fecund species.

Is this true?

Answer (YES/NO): NO